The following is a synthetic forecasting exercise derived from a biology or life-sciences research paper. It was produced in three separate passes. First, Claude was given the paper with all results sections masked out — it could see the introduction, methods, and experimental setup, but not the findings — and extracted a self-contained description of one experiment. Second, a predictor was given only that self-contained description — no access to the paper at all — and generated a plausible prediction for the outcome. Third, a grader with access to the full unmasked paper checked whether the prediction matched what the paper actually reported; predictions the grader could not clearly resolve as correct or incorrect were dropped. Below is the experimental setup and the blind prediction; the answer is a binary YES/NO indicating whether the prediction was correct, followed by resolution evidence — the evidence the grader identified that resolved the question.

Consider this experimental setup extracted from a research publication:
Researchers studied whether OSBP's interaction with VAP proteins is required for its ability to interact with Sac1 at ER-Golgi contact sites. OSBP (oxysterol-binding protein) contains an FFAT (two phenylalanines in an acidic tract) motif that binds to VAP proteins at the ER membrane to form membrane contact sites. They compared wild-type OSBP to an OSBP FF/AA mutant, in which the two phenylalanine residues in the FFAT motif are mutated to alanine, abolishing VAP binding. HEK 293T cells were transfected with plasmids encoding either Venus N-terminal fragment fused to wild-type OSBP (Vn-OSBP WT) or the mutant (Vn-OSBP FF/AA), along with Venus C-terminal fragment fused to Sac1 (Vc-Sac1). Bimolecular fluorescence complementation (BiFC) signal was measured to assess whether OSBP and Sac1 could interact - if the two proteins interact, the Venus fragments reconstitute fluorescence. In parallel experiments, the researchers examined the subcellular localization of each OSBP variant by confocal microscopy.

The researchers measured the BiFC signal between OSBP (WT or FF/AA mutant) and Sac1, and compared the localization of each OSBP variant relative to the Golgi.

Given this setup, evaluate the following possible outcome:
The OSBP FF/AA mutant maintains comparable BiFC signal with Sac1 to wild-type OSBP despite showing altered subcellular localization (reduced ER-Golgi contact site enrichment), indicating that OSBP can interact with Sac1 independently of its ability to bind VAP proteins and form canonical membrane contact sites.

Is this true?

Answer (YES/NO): YES